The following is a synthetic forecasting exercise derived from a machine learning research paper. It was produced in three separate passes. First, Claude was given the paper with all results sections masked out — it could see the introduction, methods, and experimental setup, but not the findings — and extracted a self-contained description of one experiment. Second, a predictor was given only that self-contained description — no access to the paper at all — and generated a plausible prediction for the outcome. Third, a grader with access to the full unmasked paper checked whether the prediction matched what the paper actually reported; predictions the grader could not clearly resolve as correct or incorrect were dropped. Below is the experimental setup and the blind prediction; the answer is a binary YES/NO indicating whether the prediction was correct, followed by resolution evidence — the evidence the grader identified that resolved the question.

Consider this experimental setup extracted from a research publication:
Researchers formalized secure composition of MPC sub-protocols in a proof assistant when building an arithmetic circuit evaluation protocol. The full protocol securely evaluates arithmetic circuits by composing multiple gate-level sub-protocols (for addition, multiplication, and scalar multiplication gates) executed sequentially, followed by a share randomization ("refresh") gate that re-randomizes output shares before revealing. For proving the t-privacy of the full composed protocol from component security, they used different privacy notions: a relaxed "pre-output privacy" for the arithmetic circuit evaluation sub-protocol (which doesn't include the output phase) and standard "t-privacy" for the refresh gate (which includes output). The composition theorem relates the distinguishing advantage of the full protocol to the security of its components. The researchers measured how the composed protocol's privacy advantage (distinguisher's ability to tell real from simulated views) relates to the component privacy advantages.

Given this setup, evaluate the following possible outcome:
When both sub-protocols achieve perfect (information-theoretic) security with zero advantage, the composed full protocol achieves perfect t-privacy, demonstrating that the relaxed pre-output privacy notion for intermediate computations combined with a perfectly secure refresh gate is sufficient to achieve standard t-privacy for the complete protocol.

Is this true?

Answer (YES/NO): YES